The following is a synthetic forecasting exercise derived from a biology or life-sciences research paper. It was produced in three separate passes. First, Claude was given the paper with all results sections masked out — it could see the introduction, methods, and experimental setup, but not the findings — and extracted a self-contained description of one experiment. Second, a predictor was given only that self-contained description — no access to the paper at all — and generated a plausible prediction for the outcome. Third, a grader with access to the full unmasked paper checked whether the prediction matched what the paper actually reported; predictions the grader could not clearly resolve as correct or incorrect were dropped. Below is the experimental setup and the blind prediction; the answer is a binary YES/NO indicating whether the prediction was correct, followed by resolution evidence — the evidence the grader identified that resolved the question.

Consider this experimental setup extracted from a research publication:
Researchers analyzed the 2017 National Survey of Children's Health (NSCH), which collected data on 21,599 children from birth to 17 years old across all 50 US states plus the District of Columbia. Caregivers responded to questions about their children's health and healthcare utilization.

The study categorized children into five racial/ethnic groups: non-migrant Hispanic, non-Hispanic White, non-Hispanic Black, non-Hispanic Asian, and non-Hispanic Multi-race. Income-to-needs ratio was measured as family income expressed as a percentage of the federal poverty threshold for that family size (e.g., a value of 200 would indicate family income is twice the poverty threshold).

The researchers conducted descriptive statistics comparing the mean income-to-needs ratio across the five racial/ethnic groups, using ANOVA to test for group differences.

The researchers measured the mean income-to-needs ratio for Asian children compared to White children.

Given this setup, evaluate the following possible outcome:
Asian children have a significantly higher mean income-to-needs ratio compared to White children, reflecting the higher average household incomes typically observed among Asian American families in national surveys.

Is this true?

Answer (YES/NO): NO